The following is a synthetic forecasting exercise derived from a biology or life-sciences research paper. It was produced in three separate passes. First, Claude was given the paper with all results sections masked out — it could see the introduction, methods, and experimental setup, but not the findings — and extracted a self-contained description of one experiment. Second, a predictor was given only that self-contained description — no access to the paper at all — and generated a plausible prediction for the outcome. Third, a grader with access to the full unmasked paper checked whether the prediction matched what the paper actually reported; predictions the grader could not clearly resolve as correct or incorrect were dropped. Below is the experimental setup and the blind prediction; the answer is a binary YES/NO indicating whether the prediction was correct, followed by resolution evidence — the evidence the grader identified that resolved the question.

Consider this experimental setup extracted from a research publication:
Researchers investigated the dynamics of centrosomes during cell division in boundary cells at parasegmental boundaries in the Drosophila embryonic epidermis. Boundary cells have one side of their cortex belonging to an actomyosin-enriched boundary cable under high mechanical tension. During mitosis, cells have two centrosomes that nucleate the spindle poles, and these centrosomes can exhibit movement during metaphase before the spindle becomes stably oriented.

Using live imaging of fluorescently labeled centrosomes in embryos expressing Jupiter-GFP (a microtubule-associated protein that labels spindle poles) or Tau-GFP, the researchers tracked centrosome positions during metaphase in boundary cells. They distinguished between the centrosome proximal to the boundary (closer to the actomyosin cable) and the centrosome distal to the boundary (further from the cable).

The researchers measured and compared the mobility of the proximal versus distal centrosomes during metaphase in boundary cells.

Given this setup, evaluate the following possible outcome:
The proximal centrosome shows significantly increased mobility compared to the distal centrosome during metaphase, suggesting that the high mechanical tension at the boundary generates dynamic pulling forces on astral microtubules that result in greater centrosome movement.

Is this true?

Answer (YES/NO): NO